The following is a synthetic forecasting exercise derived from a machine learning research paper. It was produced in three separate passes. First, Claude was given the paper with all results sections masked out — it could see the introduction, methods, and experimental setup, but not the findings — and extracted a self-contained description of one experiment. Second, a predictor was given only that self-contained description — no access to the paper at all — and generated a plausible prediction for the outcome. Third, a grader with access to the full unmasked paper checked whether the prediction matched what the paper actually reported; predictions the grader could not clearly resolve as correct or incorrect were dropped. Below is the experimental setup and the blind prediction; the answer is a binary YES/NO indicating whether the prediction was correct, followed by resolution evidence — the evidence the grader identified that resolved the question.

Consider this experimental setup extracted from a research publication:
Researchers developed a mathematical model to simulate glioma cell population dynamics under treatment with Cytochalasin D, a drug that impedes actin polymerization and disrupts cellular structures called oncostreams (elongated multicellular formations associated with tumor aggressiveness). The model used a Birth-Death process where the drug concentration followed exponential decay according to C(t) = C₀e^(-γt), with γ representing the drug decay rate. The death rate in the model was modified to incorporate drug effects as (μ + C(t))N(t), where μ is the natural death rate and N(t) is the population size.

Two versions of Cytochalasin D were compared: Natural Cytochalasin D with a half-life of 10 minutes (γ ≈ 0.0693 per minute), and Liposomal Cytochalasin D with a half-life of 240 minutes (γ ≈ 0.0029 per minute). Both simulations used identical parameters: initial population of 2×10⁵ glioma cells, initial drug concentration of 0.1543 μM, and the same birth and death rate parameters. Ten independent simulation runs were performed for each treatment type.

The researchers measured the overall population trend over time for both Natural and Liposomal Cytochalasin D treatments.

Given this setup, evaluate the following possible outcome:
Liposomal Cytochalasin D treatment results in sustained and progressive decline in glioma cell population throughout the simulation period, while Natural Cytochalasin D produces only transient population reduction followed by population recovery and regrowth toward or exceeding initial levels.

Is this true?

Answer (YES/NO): YES